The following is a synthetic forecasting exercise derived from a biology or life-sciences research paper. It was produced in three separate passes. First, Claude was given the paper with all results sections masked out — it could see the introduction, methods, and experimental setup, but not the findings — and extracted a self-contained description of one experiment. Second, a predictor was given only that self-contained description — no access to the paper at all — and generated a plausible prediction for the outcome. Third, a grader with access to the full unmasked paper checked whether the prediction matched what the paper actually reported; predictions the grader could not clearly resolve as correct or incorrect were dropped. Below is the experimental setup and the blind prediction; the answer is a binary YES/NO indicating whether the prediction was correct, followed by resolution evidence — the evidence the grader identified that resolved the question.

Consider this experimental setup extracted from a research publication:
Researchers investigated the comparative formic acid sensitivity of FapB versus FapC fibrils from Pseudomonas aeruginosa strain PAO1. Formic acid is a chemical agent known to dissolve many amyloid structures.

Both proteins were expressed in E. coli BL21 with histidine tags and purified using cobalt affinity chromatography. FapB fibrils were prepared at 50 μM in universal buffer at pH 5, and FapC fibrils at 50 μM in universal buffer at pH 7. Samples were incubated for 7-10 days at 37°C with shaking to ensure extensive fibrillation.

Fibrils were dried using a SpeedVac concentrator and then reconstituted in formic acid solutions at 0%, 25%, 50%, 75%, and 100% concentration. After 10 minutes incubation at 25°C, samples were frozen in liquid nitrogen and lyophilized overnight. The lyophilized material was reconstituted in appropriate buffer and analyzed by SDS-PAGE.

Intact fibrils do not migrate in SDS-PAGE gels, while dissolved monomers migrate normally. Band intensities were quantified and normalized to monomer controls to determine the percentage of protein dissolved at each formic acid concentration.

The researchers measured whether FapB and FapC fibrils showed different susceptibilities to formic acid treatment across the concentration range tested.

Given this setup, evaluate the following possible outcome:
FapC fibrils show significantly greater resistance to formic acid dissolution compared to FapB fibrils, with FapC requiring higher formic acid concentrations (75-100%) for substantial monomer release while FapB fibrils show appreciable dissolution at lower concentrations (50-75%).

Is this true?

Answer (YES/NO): YES